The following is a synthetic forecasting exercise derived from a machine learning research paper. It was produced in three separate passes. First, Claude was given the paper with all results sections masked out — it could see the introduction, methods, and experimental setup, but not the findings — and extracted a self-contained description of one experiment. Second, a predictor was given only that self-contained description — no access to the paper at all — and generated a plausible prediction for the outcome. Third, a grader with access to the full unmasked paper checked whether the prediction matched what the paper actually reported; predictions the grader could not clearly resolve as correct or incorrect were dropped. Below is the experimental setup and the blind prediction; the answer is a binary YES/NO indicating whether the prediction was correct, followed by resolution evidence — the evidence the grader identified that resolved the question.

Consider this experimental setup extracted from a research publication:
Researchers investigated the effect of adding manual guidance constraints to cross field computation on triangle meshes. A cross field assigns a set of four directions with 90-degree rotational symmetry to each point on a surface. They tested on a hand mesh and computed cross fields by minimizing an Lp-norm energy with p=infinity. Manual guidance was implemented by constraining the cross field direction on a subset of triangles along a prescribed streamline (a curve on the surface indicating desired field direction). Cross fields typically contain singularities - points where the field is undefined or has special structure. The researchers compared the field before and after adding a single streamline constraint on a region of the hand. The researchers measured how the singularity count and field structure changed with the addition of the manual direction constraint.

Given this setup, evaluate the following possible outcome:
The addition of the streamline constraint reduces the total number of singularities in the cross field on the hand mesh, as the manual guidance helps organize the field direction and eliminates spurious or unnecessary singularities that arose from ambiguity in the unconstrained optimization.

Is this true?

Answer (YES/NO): YES